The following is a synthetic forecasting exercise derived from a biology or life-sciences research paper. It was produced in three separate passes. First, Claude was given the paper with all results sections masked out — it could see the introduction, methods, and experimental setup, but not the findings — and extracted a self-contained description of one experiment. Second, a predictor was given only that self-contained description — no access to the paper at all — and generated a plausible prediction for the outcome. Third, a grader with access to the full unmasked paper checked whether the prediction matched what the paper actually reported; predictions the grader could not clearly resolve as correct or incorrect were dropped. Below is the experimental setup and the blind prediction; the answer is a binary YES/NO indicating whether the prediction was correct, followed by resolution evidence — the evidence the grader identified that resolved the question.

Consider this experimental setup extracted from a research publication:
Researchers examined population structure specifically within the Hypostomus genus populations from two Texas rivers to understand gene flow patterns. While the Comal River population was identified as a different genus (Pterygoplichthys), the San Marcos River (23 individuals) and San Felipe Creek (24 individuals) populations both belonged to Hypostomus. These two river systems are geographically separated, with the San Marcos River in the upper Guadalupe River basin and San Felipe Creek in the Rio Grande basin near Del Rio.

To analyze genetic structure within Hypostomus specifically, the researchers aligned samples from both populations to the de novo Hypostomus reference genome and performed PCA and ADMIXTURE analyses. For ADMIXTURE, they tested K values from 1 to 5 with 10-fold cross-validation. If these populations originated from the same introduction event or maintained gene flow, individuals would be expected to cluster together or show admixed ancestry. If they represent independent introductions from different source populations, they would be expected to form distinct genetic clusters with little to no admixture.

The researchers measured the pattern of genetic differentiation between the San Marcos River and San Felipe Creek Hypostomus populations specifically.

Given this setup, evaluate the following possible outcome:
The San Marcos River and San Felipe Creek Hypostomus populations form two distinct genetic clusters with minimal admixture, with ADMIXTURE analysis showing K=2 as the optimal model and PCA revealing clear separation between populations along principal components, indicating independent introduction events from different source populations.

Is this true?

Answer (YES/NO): YES